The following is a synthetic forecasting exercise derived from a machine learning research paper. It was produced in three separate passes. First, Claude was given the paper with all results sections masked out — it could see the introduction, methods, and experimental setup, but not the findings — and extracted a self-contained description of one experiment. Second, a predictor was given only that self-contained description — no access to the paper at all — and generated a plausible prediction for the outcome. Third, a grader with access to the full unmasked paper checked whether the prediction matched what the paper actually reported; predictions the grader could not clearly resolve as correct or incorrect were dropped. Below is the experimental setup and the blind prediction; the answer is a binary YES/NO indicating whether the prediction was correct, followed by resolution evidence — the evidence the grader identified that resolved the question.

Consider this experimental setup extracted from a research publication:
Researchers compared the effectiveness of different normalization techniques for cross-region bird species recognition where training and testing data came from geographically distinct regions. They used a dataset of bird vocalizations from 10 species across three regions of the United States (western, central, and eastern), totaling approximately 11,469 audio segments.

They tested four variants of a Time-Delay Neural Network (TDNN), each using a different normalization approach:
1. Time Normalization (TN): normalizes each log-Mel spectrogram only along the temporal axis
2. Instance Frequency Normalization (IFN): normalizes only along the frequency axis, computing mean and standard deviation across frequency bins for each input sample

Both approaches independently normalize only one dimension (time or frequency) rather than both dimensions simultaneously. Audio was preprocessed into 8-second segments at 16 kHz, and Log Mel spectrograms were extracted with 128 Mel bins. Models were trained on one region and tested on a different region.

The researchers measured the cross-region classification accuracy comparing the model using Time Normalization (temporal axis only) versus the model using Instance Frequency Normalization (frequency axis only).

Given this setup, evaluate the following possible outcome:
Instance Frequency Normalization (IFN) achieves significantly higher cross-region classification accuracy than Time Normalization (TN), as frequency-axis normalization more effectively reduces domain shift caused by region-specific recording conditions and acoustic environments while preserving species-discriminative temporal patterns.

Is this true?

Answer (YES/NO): YES